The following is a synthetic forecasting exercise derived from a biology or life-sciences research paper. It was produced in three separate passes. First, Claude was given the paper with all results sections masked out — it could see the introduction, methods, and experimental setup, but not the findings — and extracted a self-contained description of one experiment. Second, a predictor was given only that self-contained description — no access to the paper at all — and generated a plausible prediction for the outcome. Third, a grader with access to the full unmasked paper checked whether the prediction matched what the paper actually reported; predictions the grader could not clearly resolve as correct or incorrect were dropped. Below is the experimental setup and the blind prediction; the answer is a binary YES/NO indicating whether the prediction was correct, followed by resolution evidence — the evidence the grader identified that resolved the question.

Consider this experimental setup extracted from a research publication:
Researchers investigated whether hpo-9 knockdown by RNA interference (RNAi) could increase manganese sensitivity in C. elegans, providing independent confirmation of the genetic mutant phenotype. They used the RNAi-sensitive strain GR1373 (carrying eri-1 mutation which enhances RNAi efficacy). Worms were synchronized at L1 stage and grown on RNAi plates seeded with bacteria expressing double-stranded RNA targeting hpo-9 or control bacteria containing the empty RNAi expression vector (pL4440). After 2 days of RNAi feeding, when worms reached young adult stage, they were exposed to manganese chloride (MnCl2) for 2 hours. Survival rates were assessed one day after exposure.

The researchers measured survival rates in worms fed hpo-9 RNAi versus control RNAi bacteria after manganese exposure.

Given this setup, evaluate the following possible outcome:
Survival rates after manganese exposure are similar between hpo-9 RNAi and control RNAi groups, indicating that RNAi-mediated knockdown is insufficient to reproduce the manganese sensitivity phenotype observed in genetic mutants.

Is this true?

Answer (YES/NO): NO